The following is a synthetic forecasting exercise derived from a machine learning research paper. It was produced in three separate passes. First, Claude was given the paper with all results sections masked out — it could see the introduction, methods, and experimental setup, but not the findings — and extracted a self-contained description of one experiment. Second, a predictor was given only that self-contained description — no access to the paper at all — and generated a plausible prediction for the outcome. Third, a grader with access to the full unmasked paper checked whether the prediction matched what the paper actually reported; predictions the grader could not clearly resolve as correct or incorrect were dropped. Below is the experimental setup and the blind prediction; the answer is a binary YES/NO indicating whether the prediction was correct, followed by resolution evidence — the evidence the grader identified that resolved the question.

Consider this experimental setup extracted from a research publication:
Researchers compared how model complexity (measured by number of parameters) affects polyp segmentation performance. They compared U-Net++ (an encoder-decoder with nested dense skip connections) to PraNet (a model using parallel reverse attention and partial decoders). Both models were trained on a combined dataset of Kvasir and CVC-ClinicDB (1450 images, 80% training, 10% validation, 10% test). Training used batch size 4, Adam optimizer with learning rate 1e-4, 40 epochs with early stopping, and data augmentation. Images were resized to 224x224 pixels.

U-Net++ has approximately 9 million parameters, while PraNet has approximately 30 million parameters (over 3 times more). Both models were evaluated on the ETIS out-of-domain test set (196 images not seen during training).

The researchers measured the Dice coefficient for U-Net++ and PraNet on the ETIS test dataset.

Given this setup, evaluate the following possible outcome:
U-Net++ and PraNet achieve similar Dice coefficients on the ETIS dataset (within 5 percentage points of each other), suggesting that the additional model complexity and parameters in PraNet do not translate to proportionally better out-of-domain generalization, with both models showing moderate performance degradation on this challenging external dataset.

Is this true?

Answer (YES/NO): NO